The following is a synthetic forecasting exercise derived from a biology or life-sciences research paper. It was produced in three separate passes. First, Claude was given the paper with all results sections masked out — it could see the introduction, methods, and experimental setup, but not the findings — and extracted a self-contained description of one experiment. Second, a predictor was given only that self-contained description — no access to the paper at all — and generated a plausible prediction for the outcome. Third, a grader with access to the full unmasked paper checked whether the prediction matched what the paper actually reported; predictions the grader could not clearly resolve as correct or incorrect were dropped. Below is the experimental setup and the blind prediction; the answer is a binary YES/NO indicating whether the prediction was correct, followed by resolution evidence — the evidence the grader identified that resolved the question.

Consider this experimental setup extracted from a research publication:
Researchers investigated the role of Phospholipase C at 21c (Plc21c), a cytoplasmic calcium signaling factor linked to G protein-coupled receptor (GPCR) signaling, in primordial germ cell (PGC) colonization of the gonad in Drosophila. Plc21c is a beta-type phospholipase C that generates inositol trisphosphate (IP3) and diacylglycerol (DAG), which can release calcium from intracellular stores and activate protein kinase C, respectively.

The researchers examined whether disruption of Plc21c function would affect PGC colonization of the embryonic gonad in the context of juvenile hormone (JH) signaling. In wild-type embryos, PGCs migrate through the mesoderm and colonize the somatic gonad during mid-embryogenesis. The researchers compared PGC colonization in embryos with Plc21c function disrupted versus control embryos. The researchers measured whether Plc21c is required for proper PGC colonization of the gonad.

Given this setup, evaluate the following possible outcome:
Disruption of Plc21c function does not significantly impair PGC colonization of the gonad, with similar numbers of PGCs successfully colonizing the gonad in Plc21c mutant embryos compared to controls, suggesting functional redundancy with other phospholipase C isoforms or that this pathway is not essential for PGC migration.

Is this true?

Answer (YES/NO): NO